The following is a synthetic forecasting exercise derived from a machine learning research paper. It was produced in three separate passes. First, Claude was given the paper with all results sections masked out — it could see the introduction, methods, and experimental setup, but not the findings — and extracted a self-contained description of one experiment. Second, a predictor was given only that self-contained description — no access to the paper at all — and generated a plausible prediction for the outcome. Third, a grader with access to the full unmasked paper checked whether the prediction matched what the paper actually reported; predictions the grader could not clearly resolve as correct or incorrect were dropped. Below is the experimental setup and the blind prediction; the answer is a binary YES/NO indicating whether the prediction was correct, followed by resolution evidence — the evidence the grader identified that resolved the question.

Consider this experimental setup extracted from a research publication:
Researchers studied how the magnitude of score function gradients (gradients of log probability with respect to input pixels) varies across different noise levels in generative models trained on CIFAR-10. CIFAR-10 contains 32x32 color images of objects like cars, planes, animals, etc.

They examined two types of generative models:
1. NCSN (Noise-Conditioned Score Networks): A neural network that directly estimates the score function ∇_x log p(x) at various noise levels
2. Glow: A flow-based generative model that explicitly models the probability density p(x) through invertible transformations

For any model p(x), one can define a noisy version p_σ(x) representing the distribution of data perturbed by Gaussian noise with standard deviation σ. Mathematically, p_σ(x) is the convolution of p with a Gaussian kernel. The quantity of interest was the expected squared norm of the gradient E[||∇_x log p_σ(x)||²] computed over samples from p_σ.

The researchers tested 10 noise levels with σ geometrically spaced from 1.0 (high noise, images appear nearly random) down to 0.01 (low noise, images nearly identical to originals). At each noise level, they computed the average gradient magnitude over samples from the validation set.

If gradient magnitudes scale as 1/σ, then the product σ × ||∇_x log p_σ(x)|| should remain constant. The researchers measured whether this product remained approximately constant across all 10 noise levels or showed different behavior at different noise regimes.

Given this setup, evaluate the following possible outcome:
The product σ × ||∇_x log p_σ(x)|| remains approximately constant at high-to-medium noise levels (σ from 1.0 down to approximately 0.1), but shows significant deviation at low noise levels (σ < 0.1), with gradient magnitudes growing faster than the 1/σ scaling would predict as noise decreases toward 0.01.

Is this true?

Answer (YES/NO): NO